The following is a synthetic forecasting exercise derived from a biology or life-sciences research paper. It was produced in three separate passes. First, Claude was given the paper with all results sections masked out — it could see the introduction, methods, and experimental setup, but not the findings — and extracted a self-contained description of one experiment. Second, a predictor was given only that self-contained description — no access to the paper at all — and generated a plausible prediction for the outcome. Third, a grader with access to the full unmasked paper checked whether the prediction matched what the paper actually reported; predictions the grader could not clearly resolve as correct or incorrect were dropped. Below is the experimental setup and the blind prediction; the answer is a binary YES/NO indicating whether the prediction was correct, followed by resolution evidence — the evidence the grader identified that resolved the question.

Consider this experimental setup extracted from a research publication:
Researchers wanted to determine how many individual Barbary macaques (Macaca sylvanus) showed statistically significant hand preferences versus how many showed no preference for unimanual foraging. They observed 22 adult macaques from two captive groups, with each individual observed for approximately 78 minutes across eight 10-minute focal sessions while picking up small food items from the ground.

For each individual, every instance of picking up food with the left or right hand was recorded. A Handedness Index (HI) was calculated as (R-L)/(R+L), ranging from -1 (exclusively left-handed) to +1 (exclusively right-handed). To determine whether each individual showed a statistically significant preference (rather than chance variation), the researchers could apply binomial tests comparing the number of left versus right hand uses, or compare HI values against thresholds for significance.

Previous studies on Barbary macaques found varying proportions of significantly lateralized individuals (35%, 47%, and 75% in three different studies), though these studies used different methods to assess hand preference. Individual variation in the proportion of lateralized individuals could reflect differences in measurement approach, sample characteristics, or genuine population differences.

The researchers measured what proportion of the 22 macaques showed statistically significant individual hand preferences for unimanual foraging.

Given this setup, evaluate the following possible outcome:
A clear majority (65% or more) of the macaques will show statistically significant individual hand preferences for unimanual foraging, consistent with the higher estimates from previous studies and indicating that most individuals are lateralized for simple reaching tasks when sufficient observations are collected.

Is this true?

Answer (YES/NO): YES